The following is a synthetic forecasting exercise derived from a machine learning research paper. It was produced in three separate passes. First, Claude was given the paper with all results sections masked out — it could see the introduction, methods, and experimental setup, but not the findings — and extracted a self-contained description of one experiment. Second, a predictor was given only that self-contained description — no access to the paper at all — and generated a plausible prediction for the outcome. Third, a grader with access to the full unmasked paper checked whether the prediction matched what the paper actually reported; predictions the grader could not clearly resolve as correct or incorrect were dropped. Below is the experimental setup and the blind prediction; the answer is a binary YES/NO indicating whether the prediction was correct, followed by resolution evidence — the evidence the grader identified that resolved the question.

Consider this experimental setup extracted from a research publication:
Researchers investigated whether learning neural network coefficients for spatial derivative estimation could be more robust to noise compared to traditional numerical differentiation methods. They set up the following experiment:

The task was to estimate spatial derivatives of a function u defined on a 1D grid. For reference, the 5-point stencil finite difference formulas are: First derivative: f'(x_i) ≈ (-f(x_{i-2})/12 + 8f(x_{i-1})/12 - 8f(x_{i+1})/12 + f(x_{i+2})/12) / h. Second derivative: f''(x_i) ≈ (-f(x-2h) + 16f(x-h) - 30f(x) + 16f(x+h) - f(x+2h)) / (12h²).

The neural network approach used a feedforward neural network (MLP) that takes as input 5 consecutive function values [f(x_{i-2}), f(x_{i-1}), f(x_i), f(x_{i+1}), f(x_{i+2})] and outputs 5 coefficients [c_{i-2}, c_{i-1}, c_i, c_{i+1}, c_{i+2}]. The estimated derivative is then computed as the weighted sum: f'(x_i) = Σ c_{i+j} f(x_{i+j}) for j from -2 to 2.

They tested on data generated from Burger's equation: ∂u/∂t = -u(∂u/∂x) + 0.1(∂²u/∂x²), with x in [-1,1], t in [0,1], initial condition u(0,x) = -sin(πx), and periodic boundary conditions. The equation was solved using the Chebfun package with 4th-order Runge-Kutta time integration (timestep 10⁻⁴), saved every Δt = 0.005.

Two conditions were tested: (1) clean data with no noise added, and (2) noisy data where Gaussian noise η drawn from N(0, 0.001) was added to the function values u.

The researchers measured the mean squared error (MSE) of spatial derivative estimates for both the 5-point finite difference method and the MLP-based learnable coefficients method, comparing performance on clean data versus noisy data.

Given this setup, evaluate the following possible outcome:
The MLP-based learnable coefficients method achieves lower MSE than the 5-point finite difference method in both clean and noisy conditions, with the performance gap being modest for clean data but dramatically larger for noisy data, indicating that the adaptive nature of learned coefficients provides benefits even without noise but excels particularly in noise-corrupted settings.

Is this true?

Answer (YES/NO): NO